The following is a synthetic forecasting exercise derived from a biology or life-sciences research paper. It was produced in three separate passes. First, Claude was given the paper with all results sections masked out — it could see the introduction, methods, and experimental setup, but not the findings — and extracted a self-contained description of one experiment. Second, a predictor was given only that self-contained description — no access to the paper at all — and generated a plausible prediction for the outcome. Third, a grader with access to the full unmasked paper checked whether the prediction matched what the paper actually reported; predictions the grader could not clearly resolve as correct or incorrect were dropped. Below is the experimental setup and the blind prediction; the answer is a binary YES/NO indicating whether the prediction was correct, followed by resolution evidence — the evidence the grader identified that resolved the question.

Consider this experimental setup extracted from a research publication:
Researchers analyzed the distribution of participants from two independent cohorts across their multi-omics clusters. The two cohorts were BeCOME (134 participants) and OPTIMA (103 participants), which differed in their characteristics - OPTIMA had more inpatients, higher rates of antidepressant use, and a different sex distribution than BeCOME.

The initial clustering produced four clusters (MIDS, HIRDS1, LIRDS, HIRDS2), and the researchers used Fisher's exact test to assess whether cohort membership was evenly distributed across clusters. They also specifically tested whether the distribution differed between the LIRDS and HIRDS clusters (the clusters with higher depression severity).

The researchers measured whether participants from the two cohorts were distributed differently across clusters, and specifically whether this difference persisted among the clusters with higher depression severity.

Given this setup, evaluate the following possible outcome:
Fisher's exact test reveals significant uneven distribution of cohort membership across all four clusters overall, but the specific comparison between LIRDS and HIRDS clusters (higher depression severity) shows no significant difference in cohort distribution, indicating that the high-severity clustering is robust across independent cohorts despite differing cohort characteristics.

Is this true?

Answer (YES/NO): YES